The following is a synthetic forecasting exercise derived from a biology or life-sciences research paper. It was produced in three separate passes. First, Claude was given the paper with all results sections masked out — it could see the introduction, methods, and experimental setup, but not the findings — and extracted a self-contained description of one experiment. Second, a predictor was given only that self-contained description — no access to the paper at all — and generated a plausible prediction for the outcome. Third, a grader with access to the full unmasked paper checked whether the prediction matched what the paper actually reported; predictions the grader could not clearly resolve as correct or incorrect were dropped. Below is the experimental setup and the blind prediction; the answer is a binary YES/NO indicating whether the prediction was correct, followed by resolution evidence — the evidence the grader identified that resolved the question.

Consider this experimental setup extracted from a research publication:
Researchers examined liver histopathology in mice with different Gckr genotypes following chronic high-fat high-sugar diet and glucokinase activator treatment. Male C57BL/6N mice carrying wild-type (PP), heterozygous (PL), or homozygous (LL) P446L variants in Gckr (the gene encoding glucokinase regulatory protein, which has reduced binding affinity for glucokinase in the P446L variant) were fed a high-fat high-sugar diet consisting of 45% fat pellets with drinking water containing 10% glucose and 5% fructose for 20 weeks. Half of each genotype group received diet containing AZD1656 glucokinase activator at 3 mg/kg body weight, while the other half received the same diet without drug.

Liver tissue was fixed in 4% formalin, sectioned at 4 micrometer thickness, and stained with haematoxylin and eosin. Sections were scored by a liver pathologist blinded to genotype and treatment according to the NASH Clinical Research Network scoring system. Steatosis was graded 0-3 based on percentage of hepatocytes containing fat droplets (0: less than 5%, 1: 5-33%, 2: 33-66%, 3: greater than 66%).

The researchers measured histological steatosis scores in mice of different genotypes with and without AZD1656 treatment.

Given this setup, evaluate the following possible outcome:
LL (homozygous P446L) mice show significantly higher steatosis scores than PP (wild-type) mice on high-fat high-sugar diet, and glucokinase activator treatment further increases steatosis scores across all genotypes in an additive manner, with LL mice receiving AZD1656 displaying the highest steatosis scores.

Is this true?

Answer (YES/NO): NO